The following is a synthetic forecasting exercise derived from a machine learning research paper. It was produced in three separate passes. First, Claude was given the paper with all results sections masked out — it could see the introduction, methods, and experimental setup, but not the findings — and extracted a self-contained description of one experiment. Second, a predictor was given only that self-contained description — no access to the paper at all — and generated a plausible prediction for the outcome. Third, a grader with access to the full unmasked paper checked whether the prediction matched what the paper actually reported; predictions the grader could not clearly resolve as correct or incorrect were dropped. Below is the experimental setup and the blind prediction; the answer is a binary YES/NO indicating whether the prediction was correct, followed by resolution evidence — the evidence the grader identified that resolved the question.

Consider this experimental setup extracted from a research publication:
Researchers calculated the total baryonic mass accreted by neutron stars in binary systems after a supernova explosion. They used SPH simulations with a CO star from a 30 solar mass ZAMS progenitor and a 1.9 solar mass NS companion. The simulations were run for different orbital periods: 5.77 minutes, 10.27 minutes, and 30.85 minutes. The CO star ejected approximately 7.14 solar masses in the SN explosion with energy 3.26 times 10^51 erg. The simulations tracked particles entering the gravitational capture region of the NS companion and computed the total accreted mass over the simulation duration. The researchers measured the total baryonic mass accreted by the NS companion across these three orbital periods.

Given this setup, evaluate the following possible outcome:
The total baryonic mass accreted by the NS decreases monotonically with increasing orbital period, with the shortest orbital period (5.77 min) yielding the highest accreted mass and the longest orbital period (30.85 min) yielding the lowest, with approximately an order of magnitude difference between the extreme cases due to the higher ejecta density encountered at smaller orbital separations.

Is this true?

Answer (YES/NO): NO